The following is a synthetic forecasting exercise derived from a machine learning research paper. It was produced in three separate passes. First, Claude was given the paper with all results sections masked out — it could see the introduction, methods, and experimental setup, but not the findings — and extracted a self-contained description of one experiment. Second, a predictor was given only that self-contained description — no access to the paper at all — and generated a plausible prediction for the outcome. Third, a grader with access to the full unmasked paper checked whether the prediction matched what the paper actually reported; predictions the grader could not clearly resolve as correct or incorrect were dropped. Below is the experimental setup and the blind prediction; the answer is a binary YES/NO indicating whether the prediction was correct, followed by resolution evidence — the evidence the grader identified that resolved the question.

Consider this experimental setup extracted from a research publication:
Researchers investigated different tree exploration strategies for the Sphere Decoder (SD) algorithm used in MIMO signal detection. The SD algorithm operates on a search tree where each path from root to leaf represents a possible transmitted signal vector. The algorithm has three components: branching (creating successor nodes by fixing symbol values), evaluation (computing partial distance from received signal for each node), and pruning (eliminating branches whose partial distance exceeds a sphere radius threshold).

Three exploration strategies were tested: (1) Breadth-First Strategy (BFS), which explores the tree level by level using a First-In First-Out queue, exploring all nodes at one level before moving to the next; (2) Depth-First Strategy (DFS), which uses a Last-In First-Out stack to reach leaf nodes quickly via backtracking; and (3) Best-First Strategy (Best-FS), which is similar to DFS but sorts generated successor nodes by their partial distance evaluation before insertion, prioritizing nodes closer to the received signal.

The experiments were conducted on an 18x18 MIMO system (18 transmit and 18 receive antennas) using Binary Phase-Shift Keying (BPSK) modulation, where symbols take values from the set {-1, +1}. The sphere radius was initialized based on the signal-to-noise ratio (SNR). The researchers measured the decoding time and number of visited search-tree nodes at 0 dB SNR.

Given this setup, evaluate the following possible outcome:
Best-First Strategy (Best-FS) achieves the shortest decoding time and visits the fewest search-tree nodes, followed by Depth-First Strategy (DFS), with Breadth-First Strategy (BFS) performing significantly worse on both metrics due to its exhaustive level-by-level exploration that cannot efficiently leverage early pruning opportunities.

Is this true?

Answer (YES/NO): YES